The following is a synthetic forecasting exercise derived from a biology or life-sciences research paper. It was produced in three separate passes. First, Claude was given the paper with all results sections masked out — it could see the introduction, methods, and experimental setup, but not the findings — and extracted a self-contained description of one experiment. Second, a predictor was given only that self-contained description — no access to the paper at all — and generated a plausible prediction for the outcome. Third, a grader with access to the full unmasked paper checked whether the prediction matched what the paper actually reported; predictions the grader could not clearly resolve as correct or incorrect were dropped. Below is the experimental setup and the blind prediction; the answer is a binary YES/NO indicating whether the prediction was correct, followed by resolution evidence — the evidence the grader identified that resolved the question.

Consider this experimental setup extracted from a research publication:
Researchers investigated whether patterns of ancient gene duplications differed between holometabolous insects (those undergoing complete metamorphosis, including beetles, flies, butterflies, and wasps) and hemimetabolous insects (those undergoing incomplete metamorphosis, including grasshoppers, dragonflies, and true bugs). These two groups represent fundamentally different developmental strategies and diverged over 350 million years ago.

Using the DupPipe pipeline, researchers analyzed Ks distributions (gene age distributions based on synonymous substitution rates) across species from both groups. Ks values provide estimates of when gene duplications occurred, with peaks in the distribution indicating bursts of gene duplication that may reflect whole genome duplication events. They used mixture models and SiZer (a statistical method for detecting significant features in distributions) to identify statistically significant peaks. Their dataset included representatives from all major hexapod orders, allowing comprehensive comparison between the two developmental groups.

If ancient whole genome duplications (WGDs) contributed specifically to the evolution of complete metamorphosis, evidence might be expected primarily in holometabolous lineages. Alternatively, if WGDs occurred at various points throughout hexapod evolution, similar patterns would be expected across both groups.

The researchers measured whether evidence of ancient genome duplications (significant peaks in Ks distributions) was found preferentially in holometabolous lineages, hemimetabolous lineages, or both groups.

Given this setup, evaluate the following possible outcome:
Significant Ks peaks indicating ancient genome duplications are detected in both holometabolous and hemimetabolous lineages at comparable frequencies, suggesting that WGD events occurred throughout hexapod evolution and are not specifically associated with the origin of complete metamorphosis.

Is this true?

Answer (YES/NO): YES